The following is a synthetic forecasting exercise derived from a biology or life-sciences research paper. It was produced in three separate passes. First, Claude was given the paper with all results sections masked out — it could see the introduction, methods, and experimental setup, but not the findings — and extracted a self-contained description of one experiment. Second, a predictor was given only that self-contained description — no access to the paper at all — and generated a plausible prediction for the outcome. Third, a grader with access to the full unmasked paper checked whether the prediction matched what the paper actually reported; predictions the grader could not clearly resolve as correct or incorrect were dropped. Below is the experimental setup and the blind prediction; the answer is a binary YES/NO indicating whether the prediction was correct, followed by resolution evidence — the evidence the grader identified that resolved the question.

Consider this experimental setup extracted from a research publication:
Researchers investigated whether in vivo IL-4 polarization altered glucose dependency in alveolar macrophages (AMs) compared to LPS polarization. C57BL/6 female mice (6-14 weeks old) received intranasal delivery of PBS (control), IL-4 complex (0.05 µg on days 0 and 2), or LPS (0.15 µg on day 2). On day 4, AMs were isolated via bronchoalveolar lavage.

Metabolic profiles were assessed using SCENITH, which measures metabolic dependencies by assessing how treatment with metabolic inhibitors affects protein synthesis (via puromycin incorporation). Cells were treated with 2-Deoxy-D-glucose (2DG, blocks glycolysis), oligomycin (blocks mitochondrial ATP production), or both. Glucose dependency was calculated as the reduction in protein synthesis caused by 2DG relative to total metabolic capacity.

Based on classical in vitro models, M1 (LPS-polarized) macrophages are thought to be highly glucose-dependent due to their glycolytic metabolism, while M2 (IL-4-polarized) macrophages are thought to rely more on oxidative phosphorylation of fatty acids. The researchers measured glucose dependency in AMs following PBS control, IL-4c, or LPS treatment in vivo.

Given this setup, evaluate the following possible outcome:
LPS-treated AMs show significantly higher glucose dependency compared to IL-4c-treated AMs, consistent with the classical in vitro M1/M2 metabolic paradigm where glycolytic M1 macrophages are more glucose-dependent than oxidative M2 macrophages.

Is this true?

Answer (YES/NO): NO